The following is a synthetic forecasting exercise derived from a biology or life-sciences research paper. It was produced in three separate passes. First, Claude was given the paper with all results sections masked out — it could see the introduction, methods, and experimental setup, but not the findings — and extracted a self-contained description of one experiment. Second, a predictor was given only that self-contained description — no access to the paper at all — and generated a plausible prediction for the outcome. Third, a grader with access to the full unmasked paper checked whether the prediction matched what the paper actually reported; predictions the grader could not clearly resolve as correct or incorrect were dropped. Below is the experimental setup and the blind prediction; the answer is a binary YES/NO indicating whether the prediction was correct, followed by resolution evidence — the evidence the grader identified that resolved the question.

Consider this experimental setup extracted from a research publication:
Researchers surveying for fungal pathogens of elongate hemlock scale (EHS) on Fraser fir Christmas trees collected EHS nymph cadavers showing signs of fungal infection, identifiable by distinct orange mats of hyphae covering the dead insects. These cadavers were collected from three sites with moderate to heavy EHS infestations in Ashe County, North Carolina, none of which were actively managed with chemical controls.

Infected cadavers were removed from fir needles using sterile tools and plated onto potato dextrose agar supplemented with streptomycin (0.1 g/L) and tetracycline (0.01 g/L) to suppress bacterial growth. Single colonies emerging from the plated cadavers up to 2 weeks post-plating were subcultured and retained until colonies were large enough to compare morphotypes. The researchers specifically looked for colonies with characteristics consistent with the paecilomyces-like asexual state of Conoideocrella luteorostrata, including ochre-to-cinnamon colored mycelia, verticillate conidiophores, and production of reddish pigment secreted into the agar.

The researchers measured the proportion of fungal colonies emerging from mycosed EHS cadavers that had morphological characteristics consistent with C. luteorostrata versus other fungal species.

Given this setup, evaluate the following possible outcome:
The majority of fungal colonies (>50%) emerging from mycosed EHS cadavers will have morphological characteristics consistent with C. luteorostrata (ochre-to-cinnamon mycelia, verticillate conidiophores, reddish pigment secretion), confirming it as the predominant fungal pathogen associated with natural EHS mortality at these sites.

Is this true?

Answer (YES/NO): YES